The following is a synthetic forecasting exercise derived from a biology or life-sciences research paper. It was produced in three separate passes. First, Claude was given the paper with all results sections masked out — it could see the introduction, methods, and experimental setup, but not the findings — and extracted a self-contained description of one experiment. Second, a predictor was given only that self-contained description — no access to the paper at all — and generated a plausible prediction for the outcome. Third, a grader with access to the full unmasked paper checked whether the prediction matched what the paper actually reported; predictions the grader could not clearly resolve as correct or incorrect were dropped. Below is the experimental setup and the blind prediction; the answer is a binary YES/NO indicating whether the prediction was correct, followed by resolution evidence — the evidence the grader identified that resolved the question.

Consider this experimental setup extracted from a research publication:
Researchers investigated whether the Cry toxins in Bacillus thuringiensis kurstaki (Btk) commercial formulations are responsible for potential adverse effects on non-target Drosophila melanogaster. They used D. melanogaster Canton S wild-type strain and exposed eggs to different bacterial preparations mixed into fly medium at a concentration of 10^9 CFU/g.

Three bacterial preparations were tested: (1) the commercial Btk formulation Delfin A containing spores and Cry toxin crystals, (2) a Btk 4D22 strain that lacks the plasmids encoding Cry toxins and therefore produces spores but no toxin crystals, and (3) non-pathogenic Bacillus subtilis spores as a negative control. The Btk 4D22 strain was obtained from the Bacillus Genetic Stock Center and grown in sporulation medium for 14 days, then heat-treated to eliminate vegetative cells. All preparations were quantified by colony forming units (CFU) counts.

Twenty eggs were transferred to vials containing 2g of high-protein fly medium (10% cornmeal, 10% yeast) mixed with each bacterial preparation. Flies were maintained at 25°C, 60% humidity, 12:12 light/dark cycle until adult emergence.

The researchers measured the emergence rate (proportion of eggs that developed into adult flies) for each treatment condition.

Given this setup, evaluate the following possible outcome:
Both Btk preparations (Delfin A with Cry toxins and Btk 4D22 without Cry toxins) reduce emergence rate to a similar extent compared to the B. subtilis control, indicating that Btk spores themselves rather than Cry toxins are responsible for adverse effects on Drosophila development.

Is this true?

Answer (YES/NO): NO